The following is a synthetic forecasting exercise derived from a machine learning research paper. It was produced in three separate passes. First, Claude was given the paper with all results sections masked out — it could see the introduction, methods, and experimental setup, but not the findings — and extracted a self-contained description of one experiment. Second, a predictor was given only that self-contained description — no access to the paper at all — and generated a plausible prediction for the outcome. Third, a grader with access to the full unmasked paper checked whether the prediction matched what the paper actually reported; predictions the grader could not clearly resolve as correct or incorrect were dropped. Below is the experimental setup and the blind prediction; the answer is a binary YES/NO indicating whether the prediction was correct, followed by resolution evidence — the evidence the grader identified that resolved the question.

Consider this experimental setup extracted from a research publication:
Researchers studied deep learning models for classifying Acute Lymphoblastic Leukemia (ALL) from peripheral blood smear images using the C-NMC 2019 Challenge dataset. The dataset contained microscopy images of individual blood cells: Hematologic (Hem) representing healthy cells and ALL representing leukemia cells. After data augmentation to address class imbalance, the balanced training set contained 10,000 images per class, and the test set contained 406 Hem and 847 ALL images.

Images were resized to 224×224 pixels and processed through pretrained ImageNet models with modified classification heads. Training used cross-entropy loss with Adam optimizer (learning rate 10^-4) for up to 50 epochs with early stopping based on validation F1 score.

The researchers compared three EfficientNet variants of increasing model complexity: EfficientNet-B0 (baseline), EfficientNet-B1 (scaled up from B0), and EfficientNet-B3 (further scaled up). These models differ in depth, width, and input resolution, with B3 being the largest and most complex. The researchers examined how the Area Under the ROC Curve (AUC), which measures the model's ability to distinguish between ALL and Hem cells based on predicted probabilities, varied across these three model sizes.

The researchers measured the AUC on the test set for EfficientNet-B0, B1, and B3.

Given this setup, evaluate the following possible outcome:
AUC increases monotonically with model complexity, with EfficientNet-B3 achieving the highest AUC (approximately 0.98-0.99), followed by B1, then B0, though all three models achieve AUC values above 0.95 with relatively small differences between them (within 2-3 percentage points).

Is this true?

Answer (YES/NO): NO